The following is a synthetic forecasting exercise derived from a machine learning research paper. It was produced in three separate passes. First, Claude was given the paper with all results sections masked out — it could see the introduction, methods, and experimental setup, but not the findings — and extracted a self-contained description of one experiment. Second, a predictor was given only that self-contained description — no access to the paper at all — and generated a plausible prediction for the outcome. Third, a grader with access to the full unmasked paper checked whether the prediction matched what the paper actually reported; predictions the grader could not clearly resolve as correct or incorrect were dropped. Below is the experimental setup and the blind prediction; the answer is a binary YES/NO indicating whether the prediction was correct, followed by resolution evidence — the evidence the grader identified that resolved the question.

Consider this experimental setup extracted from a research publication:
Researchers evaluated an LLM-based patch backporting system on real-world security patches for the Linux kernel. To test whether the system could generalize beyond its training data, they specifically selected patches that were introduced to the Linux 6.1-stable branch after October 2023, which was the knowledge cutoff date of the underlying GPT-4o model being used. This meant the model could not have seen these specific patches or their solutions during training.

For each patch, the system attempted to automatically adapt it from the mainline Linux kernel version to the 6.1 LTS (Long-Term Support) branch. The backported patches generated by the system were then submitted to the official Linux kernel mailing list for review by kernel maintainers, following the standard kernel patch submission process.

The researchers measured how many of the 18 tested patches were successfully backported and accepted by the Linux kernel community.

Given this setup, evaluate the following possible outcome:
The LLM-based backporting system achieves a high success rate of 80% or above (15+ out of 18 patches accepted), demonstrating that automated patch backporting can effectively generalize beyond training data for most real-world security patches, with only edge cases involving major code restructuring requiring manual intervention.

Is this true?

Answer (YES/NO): NO